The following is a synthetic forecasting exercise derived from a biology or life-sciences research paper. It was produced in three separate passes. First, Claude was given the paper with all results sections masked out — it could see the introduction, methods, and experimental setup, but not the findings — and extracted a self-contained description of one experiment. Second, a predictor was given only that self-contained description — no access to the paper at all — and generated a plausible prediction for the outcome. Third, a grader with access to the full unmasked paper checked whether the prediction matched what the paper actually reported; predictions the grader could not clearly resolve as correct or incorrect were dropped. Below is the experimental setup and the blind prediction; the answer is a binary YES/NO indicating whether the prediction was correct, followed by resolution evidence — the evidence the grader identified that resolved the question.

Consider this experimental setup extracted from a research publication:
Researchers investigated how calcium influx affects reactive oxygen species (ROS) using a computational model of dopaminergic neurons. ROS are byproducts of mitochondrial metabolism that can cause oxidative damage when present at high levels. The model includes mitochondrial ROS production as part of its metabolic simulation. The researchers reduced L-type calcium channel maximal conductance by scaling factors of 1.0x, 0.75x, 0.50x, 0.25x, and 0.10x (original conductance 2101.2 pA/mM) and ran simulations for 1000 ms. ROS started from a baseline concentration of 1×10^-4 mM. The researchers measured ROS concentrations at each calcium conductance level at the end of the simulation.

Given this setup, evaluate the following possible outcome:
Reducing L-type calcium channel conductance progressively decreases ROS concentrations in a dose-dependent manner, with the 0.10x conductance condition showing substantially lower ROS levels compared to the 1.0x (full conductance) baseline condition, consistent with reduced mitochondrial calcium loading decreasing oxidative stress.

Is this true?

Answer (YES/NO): NO